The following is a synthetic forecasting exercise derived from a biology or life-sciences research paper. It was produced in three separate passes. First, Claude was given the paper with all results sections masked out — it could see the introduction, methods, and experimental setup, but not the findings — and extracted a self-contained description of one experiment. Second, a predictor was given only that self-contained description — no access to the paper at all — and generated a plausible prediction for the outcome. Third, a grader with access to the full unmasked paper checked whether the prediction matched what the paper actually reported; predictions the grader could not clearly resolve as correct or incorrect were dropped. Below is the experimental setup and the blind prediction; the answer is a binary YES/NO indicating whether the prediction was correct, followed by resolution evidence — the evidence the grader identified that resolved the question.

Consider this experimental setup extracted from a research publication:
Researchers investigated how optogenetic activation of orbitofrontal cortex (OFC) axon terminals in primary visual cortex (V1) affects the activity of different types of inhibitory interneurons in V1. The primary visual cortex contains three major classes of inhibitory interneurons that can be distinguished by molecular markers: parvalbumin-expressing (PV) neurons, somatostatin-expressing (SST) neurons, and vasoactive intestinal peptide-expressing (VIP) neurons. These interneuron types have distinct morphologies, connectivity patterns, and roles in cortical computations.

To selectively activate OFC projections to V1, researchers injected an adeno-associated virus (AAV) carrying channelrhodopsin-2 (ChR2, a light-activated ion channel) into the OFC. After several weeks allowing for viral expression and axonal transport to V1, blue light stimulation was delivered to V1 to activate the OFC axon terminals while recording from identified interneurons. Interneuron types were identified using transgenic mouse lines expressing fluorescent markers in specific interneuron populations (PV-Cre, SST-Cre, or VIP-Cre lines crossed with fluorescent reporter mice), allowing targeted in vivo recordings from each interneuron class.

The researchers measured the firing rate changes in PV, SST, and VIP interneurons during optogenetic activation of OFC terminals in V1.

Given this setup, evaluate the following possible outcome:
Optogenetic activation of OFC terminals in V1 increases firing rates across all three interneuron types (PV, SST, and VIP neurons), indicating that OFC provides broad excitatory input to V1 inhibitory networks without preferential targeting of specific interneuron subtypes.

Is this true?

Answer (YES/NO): NO